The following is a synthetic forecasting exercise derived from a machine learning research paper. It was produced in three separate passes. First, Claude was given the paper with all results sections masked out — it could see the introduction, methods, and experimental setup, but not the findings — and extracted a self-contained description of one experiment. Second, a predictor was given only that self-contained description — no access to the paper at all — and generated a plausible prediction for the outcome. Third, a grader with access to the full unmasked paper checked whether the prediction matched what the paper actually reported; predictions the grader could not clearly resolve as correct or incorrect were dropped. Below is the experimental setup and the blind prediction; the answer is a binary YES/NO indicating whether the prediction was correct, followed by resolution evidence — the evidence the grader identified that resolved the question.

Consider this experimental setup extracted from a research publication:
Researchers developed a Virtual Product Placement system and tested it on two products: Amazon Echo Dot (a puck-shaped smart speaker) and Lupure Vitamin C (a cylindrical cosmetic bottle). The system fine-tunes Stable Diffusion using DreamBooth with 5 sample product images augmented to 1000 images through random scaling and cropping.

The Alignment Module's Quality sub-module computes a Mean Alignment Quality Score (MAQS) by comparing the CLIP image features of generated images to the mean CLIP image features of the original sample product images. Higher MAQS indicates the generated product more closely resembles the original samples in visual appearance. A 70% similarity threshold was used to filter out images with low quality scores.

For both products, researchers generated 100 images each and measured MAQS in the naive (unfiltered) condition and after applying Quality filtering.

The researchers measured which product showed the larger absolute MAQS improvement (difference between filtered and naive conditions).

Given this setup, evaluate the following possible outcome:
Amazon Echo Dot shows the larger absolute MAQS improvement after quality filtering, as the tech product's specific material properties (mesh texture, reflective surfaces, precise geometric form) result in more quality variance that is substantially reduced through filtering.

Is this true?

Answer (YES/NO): YES